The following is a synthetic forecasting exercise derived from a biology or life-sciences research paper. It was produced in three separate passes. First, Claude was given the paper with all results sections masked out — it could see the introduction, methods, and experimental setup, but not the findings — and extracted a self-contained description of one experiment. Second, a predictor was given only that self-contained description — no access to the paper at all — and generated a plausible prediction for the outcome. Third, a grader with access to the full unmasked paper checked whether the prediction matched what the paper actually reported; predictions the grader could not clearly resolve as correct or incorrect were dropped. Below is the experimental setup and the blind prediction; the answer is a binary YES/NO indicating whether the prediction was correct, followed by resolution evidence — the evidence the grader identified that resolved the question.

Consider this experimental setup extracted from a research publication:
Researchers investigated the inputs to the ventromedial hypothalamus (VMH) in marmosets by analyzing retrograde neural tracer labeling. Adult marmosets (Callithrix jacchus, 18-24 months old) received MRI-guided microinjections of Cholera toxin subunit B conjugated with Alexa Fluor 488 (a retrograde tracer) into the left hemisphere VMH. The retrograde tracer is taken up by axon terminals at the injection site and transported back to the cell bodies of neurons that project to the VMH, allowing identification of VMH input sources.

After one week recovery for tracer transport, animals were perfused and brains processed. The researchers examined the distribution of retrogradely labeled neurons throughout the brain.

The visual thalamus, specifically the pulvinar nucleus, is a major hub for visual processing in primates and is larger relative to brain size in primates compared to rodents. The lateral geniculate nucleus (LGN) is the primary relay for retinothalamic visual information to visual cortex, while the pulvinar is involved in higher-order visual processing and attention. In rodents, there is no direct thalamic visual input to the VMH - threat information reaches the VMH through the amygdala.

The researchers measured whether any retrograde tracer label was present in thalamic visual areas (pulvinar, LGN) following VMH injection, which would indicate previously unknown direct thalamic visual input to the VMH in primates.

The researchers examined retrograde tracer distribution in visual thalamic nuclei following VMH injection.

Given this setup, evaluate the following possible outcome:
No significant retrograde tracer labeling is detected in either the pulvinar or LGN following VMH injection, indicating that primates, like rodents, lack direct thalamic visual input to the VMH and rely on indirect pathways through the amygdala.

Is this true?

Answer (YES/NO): YES